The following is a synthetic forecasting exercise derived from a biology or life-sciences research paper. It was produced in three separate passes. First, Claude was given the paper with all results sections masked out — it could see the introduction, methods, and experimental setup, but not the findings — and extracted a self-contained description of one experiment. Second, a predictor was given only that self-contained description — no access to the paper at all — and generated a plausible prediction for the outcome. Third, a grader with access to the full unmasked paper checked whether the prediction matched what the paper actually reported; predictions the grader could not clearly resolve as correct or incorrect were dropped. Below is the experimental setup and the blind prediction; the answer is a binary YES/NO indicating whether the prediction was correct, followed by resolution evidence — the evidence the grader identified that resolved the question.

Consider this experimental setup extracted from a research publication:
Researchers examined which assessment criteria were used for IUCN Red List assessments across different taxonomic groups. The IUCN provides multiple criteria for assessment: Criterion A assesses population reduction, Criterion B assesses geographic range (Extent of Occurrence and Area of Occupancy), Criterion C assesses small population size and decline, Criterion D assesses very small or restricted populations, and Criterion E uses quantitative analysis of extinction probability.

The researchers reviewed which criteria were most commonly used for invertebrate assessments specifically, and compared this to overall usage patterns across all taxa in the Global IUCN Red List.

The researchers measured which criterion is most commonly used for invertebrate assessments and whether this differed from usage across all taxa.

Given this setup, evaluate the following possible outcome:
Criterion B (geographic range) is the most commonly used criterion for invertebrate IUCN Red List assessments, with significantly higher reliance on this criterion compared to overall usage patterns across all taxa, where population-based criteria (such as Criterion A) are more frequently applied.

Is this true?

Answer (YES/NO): NO